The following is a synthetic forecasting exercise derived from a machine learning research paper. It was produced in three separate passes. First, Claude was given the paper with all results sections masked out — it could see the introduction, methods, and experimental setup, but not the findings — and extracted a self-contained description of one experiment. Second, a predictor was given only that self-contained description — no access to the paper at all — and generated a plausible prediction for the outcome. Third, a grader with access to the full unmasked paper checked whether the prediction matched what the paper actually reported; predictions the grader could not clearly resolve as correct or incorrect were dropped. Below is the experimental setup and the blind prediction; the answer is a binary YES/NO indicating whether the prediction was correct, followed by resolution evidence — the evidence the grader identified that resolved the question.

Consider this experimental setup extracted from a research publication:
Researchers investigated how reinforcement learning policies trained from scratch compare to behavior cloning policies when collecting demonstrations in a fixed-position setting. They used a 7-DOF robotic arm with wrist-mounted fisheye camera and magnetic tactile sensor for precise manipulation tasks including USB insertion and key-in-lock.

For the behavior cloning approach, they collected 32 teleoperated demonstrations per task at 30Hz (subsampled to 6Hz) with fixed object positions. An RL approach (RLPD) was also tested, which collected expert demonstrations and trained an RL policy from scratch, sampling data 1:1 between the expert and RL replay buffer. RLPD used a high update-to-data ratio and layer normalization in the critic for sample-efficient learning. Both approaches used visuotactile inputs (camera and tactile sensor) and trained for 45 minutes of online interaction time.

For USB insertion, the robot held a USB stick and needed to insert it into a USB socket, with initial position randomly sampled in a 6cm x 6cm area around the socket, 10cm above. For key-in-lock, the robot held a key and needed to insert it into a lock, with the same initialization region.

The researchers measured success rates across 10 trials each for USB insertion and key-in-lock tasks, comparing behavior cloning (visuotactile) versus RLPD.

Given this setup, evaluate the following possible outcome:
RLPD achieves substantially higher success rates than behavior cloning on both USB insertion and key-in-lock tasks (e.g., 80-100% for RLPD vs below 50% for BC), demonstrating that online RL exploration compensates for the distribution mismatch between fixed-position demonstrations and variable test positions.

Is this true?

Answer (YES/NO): NO